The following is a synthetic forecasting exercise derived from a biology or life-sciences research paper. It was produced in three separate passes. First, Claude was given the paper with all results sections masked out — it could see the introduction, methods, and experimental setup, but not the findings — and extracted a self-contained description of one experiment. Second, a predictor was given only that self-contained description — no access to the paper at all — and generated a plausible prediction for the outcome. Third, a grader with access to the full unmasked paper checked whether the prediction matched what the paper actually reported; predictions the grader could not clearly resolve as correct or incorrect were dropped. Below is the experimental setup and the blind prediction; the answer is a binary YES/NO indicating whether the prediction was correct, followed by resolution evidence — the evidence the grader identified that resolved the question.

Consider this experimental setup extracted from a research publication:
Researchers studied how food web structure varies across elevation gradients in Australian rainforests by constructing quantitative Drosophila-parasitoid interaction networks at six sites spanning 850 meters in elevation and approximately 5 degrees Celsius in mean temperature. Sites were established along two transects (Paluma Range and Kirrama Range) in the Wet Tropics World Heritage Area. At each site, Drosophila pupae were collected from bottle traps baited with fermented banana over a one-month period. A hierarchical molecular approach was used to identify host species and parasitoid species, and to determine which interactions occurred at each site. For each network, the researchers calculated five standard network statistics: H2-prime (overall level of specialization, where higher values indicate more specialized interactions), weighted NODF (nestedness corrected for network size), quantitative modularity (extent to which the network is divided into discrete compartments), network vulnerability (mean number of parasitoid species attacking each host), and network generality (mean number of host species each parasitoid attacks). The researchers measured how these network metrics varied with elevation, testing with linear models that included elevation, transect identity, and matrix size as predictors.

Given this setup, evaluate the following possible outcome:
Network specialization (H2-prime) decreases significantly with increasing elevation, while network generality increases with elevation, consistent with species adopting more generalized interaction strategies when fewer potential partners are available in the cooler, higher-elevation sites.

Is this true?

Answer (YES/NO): NO